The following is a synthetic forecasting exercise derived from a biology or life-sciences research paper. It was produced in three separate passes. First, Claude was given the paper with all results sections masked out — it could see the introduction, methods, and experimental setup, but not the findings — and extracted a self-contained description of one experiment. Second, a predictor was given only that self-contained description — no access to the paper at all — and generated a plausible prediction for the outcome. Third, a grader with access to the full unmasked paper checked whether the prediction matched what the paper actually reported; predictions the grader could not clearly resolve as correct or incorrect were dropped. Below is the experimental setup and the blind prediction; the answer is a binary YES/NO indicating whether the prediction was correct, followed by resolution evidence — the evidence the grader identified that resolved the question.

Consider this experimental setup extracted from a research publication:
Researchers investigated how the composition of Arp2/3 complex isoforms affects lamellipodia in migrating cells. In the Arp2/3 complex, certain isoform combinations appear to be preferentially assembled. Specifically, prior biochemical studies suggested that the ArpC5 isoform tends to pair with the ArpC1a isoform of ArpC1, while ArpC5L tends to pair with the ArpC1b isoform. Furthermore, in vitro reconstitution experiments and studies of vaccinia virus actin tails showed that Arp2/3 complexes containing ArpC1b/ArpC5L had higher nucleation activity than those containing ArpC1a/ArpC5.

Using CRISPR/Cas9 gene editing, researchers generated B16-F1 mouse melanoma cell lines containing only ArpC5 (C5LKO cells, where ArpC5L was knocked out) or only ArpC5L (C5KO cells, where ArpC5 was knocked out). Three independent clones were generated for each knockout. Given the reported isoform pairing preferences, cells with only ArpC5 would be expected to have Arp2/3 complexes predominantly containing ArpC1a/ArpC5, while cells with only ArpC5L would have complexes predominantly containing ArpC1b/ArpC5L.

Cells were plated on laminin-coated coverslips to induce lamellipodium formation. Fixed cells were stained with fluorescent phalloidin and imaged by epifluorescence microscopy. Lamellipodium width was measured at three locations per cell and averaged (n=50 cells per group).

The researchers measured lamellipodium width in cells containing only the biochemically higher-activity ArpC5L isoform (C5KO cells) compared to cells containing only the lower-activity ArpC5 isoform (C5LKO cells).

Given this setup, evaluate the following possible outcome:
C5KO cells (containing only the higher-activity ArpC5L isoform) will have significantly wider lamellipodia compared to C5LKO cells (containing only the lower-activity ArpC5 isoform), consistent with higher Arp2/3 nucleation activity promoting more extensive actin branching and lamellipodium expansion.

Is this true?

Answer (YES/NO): NO